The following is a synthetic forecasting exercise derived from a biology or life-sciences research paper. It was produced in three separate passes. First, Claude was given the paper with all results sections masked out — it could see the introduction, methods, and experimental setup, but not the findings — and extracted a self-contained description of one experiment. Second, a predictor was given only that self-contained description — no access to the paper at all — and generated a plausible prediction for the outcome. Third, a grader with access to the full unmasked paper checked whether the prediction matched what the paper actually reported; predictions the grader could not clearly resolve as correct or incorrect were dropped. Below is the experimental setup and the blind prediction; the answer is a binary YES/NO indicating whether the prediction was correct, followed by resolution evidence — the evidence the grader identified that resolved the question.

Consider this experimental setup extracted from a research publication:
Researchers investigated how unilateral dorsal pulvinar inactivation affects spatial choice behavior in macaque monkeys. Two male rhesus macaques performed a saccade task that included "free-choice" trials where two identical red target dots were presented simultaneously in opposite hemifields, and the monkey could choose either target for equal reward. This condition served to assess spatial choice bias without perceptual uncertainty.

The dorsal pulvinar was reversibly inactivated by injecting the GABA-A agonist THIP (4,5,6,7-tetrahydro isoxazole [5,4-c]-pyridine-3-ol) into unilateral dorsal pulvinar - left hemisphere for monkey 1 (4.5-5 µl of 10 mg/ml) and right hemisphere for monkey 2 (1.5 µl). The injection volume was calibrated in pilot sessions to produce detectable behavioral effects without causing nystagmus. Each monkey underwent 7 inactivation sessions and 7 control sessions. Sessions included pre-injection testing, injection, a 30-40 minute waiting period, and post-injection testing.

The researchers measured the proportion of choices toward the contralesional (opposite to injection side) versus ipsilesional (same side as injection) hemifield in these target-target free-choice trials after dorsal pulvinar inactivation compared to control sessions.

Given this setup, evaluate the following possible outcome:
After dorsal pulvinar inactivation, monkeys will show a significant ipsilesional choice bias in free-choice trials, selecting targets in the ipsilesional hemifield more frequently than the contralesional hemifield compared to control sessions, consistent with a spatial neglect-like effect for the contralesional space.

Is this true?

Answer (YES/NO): YES